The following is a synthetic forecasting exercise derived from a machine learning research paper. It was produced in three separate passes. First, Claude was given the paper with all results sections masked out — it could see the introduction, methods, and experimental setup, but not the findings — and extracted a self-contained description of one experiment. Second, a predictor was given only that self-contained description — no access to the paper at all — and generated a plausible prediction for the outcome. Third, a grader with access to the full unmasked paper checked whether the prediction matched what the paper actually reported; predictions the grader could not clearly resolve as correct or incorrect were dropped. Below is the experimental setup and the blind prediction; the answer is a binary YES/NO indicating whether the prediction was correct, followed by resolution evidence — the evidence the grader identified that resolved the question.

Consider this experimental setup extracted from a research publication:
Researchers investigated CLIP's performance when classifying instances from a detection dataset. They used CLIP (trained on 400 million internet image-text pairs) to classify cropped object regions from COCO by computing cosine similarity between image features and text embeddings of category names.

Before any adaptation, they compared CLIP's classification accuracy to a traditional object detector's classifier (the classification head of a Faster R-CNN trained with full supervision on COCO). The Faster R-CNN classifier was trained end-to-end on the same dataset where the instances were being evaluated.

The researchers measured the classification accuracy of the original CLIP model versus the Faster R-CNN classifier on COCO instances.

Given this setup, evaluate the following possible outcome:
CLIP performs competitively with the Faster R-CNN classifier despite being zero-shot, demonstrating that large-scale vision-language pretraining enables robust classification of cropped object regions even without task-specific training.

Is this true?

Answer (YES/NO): NO